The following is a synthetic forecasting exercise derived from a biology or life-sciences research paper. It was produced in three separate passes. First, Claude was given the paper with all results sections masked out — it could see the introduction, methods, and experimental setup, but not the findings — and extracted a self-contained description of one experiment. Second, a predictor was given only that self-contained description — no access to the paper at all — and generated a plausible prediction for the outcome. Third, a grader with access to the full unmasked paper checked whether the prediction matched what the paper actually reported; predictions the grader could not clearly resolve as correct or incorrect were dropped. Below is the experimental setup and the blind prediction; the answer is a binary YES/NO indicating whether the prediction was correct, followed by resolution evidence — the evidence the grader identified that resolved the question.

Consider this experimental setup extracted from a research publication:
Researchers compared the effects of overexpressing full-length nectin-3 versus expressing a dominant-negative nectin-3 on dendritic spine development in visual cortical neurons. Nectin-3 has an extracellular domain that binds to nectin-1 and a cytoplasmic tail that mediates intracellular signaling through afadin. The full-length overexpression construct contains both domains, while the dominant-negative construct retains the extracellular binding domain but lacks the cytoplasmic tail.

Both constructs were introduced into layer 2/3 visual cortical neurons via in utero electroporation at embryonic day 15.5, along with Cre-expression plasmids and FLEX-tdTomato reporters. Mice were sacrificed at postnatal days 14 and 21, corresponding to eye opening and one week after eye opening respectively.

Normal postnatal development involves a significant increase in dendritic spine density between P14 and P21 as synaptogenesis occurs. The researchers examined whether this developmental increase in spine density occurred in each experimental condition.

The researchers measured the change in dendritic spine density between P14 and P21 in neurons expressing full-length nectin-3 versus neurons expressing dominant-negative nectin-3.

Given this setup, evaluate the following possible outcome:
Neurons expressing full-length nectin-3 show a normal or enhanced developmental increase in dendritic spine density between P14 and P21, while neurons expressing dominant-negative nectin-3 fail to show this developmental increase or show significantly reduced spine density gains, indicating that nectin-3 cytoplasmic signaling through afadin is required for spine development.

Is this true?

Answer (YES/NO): YES